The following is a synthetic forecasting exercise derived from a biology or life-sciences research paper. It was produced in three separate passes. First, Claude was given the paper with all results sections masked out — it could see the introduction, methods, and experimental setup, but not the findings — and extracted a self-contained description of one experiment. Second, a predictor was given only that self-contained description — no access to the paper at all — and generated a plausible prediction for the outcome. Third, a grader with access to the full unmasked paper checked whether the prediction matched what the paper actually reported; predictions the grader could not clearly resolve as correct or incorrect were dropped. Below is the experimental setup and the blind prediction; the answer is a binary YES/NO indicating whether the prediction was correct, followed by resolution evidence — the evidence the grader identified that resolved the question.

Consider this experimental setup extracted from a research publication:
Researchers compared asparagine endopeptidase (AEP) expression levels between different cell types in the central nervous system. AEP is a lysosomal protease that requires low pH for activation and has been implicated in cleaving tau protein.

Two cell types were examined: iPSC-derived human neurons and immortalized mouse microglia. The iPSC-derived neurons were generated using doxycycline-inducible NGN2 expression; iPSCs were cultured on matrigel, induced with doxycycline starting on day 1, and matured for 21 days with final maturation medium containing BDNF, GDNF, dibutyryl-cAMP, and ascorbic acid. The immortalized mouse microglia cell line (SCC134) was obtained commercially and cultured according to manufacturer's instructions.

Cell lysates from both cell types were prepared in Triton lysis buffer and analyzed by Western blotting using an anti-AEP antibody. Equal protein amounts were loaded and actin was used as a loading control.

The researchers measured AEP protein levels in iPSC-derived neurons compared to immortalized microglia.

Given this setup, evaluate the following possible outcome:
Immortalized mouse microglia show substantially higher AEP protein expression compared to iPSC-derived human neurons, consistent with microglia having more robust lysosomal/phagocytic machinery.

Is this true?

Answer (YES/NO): YES